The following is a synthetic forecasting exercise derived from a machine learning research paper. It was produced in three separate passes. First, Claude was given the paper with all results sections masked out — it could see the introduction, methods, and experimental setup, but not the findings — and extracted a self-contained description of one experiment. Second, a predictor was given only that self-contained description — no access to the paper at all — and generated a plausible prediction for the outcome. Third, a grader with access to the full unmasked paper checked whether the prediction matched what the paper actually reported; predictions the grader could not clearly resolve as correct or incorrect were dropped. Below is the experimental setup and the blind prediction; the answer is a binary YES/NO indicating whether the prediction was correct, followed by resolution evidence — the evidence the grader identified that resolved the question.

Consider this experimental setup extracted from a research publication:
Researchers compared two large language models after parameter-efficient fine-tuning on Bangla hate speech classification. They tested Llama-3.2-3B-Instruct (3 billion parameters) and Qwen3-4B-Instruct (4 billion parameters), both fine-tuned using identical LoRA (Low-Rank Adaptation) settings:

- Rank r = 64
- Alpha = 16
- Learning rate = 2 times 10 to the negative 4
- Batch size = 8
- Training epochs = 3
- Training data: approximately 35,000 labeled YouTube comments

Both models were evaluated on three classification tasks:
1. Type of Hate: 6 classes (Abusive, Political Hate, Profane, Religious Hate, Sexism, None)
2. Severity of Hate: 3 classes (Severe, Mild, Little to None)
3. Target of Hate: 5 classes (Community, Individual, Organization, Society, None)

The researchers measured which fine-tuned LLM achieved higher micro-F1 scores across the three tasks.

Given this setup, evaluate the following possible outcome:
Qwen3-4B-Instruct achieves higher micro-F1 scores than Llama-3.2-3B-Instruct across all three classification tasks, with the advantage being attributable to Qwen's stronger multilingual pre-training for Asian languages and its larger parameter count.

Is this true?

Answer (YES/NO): NO